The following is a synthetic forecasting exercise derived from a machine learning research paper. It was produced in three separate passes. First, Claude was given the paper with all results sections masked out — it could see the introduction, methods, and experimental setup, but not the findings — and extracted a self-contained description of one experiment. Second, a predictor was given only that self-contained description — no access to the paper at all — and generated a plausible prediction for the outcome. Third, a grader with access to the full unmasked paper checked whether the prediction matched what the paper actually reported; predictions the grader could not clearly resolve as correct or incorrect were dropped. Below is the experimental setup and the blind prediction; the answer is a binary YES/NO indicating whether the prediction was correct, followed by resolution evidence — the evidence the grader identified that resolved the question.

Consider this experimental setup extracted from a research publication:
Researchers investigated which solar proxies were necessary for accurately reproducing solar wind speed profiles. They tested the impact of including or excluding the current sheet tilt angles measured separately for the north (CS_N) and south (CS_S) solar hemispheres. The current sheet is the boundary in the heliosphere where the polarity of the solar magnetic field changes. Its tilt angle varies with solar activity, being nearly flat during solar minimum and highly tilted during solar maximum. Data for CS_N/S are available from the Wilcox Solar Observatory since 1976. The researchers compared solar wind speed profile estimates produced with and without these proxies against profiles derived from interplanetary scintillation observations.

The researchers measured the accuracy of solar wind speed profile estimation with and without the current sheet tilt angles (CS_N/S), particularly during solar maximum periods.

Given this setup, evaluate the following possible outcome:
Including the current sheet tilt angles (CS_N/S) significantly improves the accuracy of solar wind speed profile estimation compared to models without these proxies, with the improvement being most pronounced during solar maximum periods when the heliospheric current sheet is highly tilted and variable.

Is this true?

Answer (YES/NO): YES